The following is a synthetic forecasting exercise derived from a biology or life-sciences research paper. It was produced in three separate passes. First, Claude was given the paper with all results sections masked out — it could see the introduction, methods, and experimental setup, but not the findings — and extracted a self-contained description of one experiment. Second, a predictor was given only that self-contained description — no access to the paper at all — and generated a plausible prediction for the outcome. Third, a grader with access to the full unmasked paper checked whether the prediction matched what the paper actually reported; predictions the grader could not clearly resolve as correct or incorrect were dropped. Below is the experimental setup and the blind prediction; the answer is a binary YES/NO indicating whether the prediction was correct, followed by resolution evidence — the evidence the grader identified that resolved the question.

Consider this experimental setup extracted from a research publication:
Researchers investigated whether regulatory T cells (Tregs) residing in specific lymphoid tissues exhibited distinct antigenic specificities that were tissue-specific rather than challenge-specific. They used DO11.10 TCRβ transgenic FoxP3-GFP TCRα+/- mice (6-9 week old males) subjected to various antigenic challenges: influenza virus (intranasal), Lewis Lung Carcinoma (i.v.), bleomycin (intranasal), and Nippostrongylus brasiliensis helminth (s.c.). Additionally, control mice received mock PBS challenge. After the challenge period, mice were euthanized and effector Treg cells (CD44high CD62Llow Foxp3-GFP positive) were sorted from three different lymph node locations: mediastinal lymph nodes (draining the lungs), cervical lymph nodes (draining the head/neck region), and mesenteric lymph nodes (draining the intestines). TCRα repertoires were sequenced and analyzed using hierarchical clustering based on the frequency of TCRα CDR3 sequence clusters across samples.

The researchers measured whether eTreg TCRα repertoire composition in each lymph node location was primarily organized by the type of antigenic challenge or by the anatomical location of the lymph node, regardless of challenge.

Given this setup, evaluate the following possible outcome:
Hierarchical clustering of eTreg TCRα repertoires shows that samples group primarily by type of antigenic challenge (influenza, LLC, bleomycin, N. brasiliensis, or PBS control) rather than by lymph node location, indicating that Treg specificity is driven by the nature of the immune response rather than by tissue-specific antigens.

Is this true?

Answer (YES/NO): NO